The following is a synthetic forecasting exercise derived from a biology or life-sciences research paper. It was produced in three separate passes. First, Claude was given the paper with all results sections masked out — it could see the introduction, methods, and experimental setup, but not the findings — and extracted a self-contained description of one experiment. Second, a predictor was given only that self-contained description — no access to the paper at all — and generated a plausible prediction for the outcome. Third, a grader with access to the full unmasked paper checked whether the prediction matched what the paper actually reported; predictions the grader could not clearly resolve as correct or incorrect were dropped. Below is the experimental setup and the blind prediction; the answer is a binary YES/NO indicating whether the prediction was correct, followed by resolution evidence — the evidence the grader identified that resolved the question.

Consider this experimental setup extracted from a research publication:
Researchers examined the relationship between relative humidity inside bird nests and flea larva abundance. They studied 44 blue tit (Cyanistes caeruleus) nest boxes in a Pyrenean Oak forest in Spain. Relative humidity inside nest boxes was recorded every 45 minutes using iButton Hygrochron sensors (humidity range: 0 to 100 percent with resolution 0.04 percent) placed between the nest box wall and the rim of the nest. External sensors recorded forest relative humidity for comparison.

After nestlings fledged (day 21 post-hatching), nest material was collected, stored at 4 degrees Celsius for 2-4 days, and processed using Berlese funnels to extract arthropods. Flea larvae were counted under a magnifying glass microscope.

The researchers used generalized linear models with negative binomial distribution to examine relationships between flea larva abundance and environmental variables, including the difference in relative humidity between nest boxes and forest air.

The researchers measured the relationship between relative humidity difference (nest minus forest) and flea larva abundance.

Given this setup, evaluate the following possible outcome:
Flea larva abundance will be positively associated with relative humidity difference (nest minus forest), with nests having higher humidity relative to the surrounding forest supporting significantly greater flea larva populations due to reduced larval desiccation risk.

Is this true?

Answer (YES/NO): YES